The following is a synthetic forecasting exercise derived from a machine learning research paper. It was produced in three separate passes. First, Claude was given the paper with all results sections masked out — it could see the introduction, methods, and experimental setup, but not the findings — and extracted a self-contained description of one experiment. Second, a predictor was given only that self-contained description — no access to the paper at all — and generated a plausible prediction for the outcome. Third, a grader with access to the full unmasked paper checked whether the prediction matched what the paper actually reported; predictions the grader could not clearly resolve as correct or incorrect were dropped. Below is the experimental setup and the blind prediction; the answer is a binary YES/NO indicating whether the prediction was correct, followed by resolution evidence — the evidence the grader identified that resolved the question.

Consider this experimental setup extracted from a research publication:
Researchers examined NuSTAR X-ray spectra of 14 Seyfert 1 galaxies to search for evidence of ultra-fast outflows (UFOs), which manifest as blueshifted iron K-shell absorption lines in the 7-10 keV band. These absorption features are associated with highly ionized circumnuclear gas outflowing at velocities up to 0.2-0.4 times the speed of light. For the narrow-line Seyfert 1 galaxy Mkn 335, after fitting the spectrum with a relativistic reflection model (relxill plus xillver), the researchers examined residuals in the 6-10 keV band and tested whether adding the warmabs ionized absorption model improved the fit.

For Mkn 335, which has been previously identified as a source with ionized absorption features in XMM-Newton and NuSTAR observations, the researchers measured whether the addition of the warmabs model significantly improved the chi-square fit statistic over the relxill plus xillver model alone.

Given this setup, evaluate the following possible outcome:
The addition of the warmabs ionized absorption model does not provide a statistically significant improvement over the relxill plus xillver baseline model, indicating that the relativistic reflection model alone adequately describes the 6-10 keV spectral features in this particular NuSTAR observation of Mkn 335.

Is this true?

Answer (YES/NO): YES